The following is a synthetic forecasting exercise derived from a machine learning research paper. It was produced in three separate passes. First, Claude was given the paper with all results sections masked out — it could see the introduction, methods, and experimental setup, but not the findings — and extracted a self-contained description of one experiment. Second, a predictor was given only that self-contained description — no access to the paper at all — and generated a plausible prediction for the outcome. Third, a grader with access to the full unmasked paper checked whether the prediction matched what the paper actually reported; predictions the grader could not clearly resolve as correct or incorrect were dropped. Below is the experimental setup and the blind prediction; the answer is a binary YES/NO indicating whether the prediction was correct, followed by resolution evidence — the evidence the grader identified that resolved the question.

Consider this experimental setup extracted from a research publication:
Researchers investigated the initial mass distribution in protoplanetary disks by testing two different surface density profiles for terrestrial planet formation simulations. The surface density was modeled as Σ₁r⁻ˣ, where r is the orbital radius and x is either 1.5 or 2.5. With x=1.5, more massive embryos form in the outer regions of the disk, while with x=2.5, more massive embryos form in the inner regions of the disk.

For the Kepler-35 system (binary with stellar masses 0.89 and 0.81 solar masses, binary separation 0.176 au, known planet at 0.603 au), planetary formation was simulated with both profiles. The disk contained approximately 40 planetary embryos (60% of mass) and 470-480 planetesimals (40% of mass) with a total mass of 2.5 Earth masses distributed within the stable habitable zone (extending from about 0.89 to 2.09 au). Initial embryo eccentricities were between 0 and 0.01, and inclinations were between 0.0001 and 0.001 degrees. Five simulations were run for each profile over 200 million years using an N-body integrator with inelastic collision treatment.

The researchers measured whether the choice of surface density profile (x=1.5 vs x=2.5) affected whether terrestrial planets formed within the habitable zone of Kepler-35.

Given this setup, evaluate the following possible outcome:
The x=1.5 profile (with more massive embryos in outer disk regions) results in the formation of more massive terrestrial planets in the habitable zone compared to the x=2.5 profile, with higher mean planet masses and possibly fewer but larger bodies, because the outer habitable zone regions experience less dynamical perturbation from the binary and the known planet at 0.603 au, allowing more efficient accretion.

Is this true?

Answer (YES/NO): NO